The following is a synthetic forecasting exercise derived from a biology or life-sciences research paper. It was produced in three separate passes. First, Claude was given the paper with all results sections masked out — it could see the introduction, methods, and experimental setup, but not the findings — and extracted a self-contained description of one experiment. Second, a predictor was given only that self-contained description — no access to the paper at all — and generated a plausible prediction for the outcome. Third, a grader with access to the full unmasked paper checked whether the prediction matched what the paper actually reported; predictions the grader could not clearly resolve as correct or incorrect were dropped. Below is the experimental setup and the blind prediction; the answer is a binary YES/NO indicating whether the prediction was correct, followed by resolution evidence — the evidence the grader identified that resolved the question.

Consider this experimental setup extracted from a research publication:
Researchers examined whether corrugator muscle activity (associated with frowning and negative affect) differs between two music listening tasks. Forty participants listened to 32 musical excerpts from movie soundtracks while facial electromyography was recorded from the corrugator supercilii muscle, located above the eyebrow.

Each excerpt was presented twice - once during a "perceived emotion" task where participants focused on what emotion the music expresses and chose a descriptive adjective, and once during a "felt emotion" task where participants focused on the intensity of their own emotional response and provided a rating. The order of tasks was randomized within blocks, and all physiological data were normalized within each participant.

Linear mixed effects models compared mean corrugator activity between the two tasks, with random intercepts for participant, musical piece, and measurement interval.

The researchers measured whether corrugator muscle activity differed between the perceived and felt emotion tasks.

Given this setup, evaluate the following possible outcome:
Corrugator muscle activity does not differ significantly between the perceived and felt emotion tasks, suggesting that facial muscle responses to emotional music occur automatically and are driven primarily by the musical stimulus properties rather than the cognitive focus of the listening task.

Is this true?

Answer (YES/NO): NO